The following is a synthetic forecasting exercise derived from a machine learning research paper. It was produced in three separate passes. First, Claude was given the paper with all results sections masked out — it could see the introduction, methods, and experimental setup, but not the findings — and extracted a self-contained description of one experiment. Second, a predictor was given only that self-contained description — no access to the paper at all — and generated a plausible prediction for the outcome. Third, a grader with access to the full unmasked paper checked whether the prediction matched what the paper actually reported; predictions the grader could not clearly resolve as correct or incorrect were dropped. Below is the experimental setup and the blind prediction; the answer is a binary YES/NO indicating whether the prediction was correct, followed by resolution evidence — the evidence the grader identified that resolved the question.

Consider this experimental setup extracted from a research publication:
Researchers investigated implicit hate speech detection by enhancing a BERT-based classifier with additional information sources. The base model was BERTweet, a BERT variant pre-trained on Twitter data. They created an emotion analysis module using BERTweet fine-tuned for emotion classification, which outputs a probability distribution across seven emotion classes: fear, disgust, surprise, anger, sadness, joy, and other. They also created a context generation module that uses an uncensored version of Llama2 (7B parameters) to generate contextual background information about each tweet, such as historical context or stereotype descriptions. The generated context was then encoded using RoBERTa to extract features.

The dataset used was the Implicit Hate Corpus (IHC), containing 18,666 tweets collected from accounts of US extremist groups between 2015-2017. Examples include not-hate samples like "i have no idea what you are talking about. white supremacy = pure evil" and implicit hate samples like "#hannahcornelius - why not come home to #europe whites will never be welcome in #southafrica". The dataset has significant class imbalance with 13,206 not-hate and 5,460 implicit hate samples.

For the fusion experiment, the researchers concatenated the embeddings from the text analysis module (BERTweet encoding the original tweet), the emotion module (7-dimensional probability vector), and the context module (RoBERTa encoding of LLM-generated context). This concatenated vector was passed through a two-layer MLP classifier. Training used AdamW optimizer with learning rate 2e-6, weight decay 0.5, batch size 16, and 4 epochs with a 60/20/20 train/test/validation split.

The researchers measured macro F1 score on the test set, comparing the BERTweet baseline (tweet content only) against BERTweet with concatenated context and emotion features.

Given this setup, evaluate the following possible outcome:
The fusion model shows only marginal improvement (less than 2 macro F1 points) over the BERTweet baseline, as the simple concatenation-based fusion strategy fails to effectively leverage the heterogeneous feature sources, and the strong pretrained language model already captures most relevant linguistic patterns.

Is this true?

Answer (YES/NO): NO